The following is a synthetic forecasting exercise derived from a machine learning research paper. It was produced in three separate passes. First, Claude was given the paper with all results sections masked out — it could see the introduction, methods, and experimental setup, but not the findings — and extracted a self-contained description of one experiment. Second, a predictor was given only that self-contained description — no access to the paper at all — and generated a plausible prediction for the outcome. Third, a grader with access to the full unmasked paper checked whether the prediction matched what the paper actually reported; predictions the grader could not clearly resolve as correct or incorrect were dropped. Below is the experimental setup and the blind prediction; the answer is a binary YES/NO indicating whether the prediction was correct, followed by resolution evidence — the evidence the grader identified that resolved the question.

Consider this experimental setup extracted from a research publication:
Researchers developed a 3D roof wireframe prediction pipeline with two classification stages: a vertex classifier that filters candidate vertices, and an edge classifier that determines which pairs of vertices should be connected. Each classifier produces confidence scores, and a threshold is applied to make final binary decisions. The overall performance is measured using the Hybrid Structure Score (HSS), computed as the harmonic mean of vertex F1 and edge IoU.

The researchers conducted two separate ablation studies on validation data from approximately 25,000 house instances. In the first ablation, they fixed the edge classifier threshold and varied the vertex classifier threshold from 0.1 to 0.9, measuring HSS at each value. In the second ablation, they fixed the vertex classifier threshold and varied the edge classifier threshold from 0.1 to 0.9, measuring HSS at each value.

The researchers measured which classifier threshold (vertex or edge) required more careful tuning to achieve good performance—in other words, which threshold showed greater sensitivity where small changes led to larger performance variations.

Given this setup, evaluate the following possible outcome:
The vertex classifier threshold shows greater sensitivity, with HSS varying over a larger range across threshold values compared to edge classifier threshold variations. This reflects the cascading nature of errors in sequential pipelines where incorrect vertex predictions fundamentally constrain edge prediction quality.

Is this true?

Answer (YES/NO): NO